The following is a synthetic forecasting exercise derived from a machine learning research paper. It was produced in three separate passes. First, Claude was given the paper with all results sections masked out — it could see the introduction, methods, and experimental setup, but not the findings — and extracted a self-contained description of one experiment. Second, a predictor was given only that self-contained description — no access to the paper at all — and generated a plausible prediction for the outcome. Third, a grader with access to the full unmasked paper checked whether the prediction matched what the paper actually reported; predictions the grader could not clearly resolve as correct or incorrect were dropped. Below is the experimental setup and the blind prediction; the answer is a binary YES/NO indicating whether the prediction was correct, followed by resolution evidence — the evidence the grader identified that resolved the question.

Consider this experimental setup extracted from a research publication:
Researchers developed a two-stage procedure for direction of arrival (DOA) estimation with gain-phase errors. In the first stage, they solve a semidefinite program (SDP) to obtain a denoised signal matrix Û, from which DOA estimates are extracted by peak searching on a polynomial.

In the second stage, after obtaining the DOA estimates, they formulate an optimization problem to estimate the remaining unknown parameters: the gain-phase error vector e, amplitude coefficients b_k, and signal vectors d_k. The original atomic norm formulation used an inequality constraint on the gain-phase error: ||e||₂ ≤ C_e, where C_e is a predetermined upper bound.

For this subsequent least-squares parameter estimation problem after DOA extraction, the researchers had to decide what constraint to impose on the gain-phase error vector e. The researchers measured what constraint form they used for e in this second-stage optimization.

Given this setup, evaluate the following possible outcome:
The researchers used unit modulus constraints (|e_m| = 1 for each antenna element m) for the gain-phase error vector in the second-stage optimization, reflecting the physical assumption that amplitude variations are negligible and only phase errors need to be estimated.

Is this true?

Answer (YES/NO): NO